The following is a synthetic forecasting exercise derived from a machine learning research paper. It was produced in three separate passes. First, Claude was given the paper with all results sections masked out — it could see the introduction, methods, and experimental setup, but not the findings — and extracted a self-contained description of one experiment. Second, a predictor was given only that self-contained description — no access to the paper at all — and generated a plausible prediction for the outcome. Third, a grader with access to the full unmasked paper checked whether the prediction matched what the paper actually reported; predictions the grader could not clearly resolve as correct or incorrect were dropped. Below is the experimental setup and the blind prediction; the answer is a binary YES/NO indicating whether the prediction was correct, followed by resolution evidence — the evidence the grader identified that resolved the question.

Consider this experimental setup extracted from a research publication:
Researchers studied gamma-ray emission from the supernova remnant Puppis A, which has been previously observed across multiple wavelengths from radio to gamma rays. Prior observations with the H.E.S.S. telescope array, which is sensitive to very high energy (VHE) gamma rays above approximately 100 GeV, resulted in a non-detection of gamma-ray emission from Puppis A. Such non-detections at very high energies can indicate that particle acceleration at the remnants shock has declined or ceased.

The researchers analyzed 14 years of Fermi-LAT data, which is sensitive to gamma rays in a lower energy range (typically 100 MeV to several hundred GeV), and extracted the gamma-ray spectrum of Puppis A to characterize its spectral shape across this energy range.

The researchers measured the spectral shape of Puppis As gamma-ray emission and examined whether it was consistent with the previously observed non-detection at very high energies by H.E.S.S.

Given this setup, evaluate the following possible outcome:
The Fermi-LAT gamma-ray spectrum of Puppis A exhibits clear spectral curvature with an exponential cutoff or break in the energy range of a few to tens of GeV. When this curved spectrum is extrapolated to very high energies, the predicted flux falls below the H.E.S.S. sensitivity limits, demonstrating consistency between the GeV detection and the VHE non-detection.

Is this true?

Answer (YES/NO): NO